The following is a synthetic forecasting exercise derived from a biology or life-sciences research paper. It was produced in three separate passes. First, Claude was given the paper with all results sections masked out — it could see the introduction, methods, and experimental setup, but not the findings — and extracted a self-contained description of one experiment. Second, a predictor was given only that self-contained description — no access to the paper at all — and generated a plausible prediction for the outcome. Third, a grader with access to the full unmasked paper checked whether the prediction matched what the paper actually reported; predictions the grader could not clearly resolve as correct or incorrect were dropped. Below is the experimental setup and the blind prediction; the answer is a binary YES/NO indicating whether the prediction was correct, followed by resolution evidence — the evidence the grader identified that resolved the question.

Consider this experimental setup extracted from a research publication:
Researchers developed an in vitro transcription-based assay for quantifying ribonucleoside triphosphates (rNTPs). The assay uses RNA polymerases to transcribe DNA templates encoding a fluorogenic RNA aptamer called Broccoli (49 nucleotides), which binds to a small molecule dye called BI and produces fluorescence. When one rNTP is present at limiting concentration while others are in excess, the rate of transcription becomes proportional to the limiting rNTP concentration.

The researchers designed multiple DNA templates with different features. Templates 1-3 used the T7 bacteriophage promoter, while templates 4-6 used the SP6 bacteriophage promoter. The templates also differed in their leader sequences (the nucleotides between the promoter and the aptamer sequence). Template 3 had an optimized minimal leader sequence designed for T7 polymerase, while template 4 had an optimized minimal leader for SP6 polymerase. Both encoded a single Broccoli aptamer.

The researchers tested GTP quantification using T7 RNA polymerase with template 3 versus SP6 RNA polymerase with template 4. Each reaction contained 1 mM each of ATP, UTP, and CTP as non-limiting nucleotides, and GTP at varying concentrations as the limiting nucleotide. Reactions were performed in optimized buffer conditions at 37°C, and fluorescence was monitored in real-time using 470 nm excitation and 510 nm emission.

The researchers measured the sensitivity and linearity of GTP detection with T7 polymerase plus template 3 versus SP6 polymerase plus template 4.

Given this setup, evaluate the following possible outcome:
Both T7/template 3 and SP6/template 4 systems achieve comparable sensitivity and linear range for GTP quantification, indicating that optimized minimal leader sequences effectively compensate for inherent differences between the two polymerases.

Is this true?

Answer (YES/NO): NO